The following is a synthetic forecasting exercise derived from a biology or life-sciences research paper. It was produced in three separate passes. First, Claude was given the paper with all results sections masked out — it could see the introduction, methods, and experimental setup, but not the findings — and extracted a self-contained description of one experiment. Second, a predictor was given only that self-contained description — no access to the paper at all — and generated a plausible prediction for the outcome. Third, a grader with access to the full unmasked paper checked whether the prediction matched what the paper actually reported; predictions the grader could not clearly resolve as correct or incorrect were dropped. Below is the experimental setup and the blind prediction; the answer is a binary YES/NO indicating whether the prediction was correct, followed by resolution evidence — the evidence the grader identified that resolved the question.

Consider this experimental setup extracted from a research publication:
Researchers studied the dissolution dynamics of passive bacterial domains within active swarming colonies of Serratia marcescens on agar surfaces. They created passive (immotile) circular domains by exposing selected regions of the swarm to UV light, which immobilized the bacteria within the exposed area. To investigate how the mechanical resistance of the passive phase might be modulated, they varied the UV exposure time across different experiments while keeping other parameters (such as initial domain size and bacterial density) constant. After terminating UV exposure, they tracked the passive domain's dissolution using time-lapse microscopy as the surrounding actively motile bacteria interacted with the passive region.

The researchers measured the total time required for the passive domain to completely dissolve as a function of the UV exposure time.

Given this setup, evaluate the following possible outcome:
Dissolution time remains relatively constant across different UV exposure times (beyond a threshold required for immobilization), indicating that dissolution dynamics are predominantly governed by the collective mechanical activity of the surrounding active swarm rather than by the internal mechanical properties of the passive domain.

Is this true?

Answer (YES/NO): NO